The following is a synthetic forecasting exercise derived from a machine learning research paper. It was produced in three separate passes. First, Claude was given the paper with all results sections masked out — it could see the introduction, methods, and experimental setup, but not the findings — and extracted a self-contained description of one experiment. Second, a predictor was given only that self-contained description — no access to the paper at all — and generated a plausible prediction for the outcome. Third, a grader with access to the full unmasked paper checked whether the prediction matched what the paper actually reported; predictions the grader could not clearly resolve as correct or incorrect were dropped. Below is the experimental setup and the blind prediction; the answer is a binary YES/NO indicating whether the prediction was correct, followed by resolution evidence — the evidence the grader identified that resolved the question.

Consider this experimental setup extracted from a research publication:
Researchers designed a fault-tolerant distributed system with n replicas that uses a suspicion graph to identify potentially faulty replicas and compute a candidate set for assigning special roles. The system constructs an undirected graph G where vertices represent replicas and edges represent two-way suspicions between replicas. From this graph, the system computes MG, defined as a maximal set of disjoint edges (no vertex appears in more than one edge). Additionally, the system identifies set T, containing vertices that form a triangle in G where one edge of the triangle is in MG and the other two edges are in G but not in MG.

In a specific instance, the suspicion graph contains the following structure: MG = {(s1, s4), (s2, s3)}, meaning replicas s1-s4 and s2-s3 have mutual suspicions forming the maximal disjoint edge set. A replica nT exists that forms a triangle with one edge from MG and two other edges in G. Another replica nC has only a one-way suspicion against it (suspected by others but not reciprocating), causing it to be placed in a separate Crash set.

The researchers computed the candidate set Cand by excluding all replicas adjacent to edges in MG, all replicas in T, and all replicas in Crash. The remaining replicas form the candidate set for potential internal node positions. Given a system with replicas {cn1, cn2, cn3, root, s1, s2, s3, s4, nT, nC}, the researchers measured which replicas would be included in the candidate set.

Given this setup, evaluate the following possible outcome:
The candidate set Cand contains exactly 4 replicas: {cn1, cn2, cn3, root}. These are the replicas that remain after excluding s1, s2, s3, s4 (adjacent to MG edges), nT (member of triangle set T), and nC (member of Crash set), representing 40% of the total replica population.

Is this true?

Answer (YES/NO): YES